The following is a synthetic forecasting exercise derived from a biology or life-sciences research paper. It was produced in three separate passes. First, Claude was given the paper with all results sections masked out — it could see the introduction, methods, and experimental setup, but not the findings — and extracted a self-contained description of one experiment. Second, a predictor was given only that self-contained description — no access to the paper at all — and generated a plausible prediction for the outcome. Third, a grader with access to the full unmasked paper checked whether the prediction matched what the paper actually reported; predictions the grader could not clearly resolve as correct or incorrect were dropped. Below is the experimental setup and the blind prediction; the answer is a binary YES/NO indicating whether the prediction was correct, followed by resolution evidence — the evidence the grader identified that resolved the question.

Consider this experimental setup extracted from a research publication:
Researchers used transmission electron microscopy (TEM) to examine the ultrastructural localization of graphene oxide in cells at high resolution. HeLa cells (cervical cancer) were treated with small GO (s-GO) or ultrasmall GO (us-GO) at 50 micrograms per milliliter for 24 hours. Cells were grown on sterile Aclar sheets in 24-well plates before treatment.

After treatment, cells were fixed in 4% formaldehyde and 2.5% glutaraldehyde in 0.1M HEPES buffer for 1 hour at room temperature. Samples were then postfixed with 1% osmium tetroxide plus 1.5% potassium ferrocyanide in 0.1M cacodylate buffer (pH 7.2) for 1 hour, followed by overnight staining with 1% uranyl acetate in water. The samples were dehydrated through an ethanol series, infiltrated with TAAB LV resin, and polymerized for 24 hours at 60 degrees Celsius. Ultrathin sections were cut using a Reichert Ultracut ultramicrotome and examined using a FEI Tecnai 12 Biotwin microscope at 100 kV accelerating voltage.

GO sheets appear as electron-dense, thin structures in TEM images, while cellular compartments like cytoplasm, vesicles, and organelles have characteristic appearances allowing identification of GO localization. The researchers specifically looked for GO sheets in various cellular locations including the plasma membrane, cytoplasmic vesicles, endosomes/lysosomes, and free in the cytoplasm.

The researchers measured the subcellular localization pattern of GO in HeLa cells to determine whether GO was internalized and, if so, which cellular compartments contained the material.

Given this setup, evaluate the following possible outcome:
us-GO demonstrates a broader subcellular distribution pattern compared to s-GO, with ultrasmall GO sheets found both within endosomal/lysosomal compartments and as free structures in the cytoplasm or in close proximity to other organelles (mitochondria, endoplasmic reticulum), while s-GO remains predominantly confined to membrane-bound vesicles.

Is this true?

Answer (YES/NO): NO